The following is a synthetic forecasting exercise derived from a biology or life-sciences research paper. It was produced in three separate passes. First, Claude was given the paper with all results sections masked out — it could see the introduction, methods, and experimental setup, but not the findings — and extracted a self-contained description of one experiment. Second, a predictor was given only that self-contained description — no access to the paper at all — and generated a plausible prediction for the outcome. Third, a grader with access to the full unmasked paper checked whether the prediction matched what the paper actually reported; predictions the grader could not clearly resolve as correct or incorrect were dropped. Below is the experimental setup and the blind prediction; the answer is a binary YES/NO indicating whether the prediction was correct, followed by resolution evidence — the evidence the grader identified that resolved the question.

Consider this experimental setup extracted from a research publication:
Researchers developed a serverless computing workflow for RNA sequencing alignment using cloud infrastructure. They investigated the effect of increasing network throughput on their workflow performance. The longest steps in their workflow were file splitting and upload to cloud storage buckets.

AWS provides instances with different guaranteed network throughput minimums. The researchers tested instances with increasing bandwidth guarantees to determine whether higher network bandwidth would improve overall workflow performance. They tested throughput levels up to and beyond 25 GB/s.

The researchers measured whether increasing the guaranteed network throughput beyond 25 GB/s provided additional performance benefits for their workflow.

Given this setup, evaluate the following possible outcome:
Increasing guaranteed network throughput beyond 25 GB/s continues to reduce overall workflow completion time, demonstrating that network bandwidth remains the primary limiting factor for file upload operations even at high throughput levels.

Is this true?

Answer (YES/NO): NO